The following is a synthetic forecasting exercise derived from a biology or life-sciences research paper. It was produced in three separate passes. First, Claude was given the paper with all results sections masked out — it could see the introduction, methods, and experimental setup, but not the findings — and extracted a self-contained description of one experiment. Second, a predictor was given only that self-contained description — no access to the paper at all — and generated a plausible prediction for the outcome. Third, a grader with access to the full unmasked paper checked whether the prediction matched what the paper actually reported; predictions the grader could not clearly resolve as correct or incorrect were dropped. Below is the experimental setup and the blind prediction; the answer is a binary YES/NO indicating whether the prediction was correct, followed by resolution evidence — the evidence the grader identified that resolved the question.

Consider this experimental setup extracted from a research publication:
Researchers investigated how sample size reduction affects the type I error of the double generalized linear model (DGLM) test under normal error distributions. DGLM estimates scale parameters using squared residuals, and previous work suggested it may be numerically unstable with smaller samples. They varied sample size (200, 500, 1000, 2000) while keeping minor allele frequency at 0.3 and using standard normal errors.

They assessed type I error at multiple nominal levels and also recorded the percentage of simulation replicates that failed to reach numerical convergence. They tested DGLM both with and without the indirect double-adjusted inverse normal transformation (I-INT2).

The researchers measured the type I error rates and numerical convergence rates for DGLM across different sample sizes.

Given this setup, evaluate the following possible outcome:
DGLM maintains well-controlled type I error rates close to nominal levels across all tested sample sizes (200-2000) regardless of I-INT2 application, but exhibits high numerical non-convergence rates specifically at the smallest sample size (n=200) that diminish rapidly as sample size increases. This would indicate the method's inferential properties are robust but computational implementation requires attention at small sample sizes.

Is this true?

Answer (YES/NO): NO